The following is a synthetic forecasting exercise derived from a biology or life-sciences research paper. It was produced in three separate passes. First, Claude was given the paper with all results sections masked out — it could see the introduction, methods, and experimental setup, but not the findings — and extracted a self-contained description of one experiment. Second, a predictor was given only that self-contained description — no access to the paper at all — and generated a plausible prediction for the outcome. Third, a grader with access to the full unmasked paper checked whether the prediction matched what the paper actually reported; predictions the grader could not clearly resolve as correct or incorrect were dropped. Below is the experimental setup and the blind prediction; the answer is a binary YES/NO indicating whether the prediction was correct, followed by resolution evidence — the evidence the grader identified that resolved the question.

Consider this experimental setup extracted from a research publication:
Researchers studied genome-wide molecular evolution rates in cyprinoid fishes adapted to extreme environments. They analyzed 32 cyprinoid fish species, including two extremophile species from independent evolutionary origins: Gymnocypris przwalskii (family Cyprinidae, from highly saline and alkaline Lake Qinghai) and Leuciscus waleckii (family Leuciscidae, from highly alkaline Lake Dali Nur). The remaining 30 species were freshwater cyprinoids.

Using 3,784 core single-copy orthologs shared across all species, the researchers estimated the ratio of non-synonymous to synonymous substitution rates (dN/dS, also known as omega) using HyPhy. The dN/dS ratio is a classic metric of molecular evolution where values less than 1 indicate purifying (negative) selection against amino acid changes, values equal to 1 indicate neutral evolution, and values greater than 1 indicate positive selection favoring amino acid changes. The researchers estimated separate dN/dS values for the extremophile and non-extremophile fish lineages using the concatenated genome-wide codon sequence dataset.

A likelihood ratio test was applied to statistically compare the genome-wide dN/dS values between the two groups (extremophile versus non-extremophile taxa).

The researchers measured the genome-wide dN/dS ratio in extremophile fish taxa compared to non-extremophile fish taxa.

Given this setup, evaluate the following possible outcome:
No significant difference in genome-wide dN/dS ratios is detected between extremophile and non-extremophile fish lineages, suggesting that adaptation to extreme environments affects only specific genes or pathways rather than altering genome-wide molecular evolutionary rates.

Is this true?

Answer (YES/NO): NO